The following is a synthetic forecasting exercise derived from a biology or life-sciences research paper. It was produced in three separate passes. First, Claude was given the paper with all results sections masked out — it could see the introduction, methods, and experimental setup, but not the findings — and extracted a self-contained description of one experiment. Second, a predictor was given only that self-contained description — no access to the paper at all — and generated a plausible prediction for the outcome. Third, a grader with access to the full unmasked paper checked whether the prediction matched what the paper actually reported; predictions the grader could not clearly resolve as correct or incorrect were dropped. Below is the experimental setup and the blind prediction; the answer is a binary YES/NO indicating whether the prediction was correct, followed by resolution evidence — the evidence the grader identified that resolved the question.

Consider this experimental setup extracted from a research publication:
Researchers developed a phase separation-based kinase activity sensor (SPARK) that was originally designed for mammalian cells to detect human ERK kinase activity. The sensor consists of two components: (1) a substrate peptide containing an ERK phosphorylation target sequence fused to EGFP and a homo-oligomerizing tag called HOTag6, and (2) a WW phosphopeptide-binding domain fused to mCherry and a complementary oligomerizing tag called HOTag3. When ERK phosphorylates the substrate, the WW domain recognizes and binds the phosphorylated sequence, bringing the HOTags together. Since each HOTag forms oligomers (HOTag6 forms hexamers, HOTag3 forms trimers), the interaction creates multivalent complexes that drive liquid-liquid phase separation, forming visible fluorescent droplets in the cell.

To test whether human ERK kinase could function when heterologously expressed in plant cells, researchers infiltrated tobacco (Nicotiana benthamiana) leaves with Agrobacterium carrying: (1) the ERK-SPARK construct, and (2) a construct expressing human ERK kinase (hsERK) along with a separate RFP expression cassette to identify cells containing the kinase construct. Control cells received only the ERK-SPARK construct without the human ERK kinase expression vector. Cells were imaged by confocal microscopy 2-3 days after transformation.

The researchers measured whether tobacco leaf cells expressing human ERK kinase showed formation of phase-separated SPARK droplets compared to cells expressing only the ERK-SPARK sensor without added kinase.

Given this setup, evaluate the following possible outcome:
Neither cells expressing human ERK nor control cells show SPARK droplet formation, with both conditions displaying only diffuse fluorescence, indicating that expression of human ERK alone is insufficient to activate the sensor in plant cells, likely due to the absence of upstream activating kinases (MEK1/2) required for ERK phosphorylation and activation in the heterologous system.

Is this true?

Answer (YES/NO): NO